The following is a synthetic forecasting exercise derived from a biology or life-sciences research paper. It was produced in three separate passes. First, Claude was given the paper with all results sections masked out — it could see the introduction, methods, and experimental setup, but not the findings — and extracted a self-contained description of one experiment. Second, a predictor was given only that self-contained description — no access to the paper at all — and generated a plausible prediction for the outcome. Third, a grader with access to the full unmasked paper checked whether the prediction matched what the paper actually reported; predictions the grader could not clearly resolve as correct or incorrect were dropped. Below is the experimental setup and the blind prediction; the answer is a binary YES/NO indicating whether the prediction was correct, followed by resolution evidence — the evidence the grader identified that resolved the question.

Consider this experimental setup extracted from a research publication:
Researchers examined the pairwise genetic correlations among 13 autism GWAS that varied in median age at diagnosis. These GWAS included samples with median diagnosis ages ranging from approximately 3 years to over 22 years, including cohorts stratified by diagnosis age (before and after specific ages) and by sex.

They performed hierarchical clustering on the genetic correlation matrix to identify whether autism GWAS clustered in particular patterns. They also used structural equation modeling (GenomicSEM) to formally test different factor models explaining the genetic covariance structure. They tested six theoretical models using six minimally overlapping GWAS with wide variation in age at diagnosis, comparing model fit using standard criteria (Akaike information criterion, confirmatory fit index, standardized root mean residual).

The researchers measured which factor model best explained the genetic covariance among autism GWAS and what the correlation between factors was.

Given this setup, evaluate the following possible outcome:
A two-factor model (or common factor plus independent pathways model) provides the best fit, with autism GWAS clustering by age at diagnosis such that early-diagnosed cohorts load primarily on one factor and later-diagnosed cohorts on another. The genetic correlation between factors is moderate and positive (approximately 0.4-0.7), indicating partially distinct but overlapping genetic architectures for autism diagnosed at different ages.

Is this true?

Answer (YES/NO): NO